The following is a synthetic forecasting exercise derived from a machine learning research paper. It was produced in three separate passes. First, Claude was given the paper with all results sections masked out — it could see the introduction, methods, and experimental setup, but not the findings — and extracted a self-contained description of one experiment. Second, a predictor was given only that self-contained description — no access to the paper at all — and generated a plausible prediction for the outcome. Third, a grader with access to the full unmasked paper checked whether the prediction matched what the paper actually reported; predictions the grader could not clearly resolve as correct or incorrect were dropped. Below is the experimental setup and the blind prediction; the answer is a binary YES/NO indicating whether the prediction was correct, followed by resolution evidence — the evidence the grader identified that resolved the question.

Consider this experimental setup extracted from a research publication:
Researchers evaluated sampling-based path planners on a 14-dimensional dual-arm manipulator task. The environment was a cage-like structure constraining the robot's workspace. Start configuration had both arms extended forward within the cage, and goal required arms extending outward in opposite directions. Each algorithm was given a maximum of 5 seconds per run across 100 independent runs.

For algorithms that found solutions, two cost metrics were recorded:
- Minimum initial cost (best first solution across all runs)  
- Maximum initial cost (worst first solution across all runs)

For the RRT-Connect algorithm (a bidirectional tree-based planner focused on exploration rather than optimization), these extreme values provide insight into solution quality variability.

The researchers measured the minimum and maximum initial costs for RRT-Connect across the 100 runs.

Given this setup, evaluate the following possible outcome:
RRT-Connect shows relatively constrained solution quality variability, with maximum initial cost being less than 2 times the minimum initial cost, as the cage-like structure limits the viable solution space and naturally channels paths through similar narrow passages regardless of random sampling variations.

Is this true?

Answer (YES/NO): NO